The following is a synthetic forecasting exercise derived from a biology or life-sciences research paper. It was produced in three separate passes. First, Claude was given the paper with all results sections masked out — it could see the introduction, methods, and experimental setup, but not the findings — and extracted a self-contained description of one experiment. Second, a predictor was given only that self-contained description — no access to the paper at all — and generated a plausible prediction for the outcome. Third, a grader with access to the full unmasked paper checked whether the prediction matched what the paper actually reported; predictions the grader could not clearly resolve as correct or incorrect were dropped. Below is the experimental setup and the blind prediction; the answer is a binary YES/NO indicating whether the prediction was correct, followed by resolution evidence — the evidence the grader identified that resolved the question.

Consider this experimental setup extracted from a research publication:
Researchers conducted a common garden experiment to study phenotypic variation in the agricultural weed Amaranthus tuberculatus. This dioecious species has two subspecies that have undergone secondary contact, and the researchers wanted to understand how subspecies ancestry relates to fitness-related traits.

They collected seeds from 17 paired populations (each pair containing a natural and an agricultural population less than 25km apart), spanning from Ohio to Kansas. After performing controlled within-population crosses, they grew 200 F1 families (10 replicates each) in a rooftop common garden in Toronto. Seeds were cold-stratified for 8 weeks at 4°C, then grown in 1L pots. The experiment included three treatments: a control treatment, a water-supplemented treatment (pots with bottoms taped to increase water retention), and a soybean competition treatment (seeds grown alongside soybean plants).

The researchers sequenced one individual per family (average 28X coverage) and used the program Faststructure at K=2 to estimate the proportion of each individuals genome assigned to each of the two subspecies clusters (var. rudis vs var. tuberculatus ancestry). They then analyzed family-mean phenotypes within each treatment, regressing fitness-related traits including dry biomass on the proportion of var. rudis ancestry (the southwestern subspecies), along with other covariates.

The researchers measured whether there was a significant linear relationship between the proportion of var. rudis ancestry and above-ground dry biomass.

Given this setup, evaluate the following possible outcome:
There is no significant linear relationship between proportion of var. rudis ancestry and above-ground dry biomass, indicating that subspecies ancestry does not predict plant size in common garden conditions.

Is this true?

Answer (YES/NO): NO